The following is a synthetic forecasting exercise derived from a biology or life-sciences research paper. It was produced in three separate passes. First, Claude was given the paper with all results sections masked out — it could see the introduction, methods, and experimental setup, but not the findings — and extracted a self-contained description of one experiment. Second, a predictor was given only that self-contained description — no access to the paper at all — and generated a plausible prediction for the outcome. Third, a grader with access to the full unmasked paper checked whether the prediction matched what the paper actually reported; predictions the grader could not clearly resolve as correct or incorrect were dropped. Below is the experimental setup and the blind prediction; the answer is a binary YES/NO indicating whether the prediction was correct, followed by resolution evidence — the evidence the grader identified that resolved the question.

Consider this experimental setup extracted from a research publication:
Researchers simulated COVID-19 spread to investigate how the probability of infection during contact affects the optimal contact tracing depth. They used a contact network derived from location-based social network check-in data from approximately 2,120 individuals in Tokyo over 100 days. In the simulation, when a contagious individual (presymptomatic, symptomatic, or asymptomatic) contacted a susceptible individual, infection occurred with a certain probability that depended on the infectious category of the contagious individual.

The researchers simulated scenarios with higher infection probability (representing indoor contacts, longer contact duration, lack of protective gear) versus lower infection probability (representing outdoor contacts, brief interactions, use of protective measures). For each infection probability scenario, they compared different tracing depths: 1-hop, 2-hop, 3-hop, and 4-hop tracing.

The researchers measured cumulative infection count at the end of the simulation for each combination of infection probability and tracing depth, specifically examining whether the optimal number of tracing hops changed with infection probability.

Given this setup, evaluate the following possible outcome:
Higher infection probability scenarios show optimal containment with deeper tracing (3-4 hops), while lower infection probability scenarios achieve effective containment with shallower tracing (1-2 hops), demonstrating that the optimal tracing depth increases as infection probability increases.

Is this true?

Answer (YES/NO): YES